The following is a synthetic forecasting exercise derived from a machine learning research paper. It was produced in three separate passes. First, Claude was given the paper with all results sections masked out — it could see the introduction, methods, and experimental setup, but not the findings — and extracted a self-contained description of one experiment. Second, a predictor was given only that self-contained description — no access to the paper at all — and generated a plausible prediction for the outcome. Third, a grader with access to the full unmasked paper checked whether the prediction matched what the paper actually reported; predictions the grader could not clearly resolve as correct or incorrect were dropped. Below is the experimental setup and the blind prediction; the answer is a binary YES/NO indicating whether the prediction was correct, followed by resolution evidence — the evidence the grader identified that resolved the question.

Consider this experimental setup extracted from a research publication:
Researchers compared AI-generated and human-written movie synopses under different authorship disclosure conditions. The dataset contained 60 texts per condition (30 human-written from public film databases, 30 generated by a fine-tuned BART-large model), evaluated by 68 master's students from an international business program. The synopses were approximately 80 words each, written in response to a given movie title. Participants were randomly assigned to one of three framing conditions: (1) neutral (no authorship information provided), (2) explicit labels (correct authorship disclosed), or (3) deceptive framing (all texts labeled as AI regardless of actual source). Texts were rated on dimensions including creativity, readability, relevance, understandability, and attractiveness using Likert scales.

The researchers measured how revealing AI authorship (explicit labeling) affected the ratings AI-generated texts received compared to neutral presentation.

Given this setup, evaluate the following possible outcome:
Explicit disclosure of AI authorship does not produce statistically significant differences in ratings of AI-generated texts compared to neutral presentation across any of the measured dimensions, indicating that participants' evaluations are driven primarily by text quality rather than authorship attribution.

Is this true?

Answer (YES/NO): NO